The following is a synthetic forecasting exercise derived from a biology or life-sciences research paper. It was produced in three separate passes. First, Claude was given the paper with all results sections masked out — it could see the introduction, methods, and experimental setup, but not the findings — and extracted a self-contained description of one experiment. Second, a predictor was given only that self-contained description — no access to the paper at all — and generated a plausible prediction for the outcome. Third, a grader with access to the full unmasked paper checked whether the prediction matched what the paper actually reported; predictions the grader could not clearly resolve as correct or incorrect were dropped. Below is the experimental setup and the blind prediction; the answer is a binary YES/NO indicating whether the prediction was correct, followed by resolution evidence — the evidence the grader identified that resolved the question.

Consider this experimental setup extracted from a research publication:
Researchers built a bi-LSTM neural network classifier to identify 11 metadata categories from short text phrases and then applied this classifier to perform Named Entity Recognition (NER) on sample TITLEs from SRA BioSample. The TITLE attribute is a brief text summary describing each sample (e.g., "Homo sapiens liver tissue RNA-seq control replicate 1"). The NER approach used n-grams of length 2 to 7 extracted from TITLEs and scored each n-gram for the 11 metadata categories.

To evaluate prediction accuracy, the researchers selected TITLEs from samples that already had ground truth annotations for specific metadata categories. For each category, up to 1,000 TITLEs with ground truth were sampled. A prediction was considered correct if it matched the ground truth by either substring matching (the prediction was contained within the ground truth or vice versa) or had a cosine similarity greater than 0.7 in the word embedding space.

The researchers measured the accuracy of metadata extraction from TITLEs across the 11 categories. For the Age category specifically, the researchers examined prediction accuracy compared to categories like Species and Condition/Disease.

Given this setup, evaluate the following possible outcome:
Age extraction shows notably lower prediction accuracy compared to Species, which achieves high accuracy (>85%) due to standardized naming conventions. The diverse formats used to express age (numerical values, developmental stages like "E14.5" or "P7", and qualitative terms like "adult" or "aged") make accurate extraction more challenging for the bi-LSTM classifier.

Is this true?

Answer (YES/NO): NO